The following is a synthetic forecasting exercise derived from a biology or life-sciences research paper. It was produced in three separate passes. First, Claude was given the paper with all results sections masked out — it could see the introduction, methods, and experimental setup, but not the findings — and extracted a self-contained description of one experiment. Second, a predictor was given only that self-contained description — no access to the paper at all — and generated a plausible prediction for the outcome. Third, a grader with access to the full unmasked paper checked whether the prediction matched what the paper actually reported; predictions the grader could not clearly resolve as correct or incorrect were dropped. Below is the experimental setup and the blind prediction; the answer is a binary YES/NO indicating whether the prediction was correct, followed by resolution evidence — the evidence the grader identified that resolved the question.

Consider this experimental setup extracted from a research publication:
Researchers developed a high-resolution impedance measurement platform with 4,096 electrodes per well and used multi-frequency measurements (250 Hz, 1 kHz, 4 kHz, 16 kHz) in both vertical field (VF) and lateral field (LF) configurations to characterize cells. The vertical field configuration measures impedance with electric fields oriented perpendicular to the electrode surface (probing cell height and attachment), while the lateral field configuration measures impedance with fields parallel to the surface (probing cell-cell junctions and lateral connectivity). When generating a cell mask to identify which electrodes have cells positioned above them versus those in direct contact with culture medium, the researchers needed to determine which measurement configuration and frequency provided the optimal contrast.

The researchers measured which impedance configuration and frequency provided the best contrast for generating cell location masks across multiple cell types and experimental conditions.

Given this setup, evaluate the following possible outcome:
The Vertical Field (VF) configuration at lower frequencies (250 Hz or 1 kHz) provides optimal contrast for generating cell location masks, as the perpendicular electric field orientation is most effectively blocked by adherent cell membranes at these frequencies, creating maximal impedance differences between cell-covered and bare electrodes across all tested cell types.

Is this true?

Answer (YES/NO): NO